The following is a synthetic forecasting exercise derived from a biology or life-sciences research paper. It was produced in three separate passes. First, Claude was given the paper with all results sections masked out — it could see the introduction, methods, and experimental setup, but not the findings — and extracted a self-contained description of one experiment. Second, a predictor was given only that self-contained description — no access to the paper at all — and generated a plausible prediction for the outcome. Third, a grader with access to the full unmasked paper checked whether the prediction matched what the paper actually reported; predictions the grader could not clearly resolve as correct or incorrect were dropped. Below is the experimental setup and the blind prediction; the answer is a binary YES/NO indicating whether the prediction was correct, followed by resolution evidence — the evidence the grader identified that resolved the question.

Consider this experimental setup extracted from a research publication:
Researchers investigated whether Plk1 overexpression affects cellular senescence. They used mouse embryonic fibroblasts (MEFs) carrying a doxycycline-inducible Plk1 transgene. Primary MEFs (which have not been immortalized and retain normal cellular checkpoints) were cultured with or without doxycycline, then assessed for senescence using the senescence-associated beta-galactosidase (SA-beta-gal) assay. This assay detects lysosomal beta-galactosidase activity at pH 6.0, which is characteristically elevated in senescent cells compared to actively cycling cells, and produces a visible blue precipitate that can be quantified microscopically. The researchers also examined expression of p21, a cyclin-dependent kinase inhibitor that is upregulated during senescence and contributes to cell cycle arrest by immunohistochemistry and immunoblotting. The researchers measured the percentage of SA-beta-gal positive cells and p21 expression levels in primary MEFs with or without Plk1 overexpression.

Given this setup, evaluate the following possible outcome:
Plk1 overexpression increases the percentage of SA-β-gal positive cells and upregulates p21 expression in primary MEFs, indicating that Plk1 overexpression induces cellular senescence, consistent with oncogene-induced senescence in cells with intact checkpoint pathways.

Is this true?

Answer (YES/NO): YES